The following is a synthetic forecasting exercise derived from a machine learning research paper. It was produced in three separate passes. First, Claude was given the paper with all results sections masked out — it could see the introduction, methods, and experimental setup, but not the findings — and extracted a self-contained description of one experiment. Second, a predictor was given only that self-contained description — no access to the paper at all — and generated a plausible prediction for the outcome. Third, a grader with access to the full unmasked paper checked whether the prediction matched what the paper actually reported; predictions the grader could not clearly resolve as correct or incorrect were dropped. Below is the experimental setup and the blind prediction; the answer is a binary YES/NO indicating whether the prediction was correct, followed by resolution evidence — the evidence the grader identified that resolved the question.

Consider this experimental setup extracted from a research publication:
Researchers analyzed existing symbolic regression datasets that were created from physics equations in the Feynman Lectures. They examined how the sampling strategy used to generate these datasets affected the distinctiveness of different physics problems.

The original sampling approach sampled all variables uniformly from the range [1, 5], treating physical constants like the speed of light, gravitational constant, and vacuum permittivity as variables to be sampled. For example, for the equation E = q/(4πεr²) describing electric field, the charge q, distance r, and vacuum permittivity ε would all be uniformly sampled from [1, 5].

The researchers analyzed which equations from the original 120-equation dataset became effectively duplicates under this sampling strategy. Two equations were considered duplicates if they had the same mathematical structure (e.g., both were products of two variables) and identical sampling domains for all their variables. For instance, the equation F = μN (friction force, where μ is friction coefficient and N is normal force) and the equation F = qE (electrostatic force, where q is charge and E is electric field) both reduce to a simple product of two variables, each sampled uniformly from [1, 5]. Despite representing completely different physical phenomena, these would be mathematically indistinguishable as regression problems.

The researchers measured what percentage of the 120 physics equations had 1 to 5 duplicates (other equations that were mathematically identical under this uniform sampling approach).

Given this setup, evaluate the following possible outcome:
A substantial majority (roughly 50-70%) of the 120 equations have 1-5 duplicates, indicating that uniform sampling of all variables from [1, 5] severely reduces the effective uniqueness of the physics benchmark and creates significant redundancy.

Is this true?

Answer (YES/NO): NO